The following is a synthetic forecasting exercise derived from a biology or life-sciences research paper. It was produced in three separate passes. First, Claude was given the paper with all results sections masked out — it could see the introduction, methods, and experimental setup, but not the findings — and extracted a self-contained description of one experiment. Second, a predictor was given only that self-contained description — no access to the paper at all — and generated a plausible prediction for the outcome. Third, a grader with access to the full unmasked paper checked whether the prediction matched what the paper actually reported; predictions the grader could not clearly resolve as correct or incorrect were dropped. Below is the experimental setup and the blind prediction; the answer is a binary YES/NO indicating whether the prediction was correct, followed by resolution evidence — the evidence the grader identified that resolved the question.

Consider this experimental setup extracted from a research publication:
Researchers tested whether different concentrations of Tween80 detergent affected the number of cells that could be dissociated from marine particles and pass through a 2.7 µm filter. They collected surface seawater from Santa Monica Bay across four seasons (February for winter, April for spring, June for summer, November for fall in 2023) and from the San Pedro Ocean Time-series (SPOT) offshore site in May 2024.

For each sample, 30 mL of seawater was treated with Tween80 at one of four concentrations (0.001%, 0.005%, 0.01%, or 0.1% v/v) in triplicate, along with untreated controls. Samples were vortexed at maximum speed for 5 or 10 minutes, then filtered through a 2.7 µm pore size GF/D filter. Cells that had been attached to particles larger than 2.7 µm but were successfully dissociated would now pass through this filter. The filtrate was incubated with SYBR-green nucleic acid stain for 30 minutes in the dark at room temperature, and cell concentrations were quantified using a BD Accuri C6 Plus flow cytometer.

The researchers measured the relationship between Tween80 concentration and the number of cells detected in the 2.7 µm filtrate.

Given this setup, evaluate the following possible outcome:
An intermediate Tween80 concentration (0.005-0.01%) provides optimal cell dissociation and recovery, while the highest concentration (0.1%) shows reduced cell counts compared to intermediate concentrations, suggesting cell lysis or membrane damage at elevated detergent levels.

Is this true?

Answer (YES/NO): NO